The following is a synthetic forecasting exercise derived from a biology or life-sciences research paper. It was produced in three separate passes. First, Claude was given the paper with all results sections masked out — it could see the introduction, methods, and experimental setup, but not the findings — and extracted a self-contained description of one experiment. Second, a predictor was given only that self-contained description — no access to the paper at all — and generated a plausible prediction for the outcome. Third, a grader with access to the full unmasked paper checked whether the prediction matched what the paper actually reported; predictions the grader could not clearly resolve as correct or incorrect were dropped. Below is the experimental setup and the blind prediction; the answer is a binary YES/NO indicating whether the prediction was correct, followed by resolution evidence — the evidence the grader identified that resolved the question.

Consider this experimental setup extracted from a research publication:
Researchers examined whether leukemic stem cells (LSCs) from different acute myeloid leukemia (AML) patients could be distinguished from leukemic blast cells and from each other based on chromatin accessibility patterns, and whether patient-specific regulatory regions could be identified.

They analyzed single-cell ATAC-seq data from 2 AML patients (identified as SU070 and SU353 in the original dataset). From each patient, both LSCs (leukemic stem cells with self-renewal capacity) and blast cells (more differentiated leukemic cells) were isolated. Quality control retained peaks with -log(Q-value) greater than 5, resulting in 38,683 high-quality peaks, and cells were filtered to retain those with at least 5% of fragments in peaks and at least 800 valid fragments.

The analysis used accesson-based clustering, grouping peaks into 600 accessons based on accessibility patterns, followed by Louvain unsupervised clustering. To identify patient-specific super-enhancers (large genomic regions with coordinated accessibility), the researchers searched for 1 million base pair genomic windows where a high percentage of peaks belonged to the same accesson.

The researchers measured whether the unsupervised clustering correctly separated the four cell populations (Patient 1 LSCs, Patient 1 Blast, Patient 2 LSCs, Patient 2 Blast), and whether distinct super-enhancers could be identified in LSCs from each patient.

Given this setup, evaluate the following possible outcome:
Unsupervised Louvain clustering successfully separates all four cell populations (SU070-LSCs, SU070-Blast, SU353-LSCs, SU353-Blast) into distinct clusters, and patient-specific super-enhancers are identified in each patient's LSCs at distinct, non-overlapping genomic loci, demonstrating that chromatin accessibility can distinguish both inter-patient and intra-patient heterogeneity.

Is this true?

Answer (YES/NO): NO